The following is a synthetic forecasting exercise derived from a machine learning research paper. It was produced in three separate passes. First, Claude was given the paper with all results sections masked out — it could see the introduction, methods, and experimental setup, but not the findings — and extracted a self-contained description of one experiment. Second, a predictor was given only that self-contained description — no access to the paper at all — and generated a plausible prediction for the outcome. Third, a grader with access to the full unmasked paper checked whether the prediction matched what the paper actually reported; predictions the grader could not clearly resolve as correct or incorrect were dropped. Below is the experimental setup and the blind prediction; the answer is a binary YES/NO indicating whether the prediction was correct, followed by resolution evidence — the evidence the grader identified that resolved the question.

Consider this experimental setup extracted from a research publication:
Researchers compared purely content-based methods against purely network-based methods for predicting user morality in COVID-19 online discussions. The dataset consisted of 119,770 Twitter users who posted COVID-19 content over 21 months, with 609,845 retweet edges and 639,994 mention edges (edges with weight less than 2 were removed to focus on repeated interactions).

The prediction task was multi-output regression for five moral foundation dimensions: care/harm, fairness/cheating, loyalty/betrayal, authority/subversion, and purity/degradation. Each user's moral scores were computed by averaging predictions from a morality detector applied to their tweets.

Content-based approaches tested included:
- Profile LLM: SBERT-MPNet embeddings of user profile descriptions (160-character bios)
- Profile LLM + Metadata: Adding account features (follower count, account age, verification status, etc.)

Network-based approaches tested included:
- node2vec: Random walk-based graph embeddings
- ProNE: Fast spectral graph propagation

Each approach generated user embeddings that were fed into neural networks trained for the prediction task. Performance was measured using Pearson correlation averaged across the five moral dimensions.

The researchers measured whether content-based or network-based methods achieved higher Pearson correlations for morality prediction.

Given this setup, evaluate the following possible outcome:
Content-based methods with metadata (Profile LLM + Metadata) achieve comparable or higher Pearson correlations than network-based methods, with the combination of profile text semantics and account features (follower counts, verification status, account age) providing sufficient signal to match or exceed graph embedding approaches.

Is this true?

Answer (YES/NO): NO